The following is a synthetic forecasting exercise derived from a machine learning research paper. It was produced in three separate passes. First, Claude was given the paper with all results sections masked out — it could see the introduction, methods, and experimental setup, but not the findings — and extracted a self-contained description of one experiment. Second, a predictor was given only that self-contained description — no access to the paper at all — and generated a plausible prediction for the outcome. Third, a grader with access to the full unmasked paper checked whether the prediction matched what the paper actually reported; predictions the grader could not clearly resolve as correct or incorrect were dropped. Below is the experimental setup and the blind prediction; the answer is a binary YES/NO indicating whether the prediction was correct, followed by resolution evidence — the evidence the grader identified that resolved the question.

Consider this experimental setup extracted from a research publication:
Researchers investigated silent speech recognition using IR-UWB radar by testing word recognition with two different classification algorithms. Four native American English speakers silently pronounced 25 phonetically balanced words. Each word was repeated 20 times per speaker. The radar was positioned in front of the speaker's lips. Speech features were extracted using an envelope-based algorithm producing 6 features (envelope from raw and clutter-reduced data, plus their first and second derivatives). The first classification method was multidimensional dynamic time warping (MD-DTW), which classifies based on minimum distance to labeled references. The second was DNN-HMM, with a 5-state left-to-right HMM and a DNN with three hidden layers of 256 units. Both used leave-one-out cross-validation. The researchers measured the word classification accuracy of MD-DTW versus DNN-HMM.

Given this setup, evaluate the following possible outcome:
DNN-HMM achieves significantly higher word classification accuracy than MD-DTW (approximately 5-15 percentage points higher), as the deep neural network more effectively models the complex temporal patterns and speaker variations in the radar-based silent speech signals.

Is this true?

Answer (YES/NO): NO